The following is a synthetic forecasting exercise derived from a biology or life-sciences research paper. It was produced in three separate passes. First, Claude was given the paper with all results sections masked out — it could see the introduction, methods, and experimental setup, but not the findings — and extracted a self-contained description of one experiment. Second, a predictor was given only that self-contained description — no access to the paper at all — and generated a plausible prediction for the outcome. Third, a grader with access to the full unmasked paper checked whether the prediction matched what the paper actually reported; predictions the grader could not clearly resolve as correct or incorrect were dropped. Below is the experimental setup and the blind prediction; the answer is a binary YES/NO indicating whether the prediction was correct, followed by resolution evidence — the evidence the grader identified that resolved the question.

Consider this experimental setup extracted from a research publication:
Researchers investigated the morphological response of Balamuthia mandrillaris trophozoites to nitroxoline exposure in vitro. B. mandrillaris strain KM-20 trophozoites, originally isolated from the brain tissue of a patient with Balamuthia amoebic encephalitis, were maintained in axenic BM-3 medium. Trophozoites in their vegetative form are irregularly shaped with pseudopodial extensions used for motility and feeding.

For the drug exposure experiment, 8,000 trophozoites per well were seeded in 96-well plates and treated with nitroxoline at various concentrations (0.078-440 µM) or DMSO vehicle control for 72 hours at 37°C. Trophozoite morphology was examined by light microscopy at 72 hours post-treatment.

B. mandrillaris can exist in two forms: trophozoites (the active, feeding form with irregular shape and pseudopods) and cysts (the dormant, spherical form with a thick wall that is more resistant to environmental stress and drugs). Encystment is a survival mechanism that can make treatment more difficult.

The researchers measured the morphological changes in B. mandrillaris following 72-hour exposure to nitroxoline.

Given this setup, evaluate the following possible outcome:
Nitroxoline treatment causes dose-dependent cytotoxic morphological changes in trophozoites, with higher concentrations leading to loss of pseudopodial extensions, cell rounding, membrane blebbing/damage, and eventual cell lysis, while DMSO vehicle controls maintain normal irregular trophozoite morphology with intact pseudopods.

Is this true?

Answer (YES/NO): YES